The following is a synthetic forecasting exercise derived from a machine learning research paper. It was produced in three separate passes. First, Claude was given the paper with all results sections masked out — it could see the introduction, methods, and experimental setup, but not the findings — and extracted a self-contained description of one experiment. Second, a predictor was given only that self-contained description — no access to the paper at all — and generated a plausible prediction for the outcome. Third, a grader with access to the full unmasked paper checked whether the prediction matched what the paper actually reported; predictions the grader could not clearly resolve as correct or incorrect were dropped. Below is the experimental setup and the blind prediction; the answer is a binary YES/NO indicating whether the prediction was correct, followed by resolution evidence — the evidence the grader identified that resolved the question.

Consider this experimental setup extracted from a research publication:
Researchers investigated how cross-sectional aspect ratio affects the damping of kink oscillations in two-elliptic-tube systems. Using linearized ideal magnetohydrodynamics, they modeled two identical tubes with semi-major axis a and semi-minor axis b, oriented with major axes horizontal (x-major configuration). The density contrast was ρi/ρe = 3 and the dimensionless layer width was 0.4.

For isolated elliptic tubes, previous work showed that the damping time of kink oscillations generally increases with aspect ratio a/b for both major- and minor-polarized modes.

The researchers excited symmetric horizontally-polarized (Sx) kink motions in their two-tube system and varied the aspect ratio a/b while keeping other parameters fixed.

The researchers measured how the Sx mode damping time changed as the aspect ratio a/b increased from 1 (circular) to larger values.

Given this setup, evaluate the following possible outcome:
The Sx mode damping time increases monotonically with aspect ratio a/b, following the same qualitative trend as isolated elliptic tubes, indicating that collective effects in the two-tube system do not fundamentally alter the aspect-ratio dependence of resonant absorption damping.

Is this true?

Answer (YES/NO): YES